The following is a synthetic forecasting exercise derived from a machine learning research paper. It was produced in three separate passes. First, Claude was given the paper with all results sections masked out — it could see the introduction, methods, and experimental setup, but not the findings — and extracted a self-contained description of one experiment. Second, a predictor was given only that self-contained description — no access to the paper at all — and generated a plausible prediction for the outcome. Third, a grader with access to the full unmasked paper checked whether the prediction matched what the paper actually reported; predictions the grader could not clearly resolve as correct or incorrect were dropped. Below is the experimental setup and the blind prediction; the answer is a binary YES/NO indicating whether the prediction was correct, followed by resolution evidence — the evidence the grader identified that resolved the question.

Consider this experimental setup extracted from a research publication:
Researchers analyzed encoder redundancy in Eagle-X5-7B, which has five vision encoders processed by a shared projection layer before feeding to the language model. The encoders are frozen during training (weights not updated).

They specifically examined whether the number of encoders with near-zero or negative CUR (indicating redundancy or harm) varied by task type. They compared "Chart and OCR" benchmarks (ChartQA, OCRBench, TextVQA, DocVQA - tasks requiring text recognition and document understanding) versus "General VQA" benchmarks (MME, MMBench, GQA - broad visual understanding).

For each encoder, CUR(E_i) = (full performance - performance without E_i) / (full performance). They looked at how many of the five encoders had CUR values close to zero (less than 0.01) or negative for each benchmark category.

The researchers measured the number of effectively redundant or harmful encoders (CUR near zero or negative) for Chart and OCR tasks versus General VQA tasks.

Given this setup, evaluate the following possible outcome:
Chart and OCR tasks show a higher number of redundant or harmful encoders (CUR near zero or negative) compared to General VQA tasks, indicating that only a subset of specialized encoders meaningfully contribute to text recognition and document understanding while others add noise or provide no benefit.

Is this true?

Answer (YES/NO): NO